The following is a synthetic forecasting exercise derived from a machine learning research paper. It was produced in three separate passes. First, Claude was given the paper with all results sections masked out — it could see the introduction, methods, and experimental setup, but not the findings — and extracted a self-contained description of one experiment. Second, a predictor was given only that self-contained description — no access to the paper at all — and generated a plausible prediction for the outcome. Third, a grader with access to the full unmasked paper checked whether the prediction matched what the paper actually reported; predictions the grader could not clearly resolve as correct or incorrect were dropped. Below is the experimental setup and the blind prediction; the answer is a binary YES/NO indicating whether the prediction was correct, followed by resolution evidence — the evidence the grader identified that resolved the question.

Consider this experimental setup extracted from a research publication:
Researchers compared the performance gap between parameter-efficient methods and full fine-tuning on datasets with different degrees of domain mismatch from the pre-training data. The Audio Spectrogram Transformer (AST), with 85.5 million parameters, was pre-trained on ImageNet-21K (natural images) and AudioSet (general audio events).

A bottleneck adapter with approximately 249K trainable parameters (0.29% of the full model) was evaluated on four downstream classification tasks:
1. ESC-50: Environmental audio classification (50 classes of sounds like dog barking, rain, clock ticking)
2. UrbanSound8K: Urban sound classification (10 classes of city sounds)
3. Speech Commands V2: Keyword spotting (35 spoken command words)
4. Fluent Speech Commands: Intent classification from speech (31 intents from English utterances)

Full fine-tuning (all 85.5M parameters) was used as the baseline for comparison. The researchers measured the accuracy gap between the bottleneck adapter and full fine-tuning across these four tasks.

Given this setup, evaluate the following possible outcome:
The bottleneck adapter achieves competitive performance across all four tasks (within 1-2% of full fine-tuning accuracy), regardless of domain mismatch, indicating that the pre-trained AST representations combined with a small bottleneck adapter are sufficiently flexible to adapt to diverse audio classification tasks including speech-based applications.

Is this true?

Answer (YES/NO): NO